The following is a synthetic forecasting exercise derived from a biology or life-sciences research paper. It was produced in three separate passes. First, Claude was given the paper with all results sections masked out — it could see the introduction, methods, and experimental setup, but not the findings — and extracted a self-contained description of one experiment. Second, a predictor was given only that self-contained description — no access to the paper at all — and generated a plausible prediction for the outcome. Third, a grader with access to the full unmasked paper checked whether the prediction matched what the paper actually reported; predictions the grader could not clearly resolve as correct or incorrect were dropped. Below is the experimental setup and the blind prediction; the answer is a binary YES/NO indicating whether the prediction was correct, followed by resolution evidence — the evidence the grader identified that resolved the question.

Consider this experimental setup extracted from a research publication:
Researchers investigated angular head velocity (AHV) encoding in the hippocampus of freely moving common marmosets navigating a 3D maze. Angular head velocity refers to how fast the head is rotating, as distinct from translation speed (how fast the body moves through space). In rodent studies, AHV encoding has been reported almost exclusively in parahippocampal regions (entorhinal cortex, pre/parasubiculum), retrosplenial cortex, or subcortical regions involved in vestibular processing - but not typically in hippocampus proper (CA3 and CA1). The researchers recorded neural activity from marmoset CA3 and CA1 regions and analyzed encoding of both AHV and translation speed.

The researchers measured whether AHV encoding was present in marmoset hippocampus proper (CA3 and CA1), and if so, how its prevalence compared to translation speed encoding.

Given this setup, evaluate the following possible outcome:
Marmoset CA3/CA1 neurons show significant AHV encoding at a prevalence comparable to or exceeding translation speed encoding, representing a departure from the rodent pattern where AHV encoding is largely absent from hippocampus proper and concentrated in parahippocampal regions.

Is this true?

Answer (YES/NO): YES